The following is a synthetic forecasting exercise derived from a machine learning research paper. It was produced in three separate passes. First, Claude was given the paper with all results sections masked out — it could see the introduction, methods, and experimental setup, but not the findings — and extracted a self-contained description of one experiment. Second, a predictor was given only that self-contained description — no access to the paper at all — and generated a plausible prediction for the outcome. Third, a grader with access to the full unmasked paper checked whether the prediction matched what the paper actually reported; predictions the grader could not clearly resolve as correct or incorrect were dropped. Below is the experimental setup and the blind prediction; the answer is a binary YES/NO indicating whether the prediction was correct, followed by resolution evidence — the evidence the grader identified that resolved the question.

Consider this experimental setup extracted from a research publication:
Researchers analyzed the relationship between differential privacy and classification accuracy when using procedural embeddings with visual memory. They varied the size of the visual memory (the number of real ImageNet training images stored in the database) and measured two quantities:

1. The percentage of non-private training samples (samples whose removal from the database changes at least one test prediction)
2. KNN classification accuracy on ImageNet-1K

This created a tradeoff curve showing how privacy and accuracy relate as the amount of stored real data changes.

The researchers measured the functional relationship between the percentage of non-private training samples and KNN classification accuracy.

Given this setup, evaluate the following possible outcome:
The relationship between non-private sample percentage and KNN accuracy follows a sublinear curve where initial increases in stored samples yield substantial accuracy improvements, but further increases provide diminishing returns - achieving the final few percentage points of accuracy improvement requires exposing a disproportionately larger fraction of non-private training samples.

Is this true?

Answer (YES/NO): NO